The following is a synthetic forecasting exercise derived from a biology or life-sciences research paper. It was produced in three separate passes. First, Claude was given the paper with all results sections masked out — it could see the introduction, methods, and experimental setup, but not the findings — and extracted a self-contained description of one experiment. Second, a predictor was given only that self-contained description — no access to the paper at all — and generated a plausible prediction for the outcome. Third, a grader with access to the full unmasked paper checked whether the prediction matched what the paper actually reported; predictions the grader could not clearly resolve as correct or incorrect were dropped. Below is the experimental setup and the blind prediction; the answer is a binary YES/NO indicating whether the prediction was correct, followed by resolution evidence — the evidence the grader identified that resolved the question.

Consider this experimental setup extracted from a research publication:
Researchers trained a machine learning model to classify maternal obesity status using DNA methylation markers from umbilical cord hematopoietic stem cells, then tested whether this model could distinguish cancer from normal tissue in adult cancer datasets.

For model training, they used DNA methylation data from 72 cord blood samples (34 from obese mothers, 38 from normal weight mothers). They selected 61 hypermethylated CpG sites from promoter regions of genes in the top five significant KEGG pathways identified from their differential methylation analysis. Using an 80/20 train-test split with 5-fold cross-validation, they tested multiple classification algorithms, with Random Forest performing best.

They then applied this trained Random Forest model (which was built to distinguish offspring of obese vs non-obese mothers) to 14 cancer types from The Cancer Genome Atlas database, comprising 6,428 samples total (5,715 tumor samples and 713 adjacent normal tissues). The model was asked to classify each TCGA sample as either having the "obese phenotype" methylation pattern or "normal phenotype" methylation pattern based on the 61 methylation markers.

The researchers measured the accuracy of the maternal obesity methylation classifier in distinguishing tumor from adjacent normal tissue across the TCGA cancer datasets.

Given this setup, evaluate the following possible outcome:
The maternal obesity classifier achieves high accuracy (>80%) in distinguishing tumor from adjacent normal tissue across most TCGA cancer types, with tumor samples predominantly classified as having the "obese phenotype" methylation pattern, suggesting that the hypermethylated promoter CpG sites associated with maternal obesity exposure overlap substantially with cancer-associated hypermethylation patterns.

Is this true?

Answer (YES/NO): NO